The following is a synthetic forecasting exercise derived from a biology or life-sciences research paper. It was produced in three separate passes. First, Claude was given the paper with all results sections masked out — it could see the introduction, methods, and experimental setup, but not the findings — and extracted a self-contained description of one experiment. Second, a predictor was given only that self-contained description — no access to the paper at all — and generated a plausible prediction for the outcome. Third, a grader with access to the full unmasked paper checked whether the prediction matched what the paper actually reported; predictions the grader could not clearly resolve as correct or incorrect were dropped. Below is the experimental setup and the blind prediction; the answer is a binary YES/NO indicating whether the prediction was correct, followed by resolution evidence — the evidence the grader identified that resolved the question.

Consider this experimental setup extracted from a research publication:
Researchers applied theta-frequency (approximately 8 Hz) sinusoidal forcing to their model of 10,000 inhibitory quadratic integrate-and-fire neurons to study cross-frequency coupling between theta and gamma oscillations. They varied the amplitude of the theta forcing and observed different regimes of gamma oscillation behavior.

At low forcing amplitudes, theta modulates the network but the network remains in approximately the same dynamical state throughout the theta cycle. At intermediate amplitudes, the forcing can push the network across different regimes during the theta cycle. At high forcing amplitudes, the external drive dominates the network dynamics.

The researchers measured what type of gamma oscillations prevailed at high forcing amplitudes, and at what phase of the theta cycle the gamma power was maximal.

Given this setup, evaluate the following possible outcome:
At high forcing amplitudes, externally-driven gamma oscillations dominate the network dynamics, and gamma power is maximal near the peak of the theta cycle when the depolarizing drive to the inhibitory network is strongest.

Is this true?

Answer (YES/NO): YES